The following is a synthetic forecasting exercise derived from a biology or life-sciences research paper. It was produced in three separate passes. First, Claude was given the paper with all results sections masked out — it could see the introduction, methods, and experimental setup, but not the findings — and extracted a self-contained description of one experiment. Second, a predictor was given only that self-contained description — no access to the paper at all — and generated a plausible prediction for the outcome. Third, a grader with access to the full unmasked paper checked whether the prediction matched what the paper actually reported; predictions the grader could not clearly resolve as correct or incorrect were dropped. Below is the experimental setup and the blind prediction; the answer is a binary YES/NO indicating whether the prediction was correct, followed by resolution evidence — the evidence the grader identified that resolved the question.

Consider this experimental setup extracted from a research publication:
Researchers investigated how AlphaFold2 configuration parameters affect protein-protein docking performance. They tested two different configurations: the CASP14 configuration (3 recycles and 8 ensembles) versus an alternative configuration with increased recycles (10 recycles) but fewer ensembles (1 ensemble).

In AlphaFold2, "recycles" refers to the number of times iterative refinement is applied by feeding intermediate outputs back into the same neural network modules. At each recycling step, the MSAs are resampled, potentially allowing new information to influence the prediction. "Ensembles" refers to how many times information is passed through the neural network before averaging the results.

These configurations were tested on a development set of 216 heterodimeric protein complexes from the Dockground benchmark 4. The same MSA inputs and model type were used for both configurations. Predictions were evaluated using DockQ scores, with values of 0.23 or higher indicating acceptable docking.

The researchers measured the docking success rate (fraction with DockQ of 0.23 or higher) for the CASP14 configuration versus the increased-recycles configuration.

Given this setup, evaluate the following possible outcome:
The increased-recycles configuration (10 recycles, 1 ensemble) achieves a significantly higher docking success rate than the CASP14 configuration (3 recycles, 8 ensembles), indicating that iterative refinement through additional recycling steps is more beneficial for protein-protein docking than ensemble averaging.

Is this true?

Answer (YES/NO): NO